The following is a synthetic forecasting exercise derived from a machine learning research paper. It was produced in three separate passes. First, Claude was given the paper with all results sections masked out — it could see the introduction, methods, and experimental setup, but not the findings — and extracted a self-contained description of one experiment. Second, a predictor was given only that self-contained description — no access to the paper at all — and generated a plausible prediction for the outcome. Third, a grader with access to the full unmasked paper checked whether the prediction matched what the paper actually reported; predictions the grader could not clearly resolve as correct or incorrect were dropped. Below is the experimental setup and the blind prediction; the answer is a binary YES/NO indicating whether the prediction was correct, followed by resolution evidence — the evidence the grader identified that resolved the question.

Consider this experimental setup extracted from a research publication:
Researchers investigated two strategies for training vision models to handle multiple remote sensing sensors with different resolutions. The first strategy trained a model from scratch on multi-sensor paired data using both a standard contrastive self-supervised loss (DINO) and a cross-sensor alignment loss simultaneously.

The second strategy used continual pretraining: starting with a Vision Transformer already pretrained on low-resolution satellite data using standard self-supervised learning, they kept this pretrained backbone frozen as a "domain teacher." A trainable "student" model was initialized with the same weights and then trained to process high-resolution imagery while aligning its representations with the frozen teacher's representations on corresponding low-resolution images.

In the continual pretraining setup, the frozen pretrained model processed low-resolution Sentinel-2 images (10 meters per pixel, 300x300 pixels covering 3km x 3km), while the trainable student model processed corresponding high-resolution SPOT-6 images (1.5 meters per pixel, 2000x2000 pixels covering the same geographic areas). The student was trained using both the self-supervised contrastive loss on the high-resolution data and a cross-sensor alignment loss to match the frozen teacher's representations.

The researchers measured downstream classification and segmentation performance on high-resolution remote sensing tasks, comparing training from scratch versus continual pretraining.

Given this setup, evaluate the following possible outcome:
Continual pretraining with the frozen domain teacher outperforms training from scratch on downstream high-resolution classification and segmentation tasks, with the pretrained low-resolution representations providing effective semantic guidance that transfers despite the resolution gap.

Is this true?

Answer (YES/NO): NO